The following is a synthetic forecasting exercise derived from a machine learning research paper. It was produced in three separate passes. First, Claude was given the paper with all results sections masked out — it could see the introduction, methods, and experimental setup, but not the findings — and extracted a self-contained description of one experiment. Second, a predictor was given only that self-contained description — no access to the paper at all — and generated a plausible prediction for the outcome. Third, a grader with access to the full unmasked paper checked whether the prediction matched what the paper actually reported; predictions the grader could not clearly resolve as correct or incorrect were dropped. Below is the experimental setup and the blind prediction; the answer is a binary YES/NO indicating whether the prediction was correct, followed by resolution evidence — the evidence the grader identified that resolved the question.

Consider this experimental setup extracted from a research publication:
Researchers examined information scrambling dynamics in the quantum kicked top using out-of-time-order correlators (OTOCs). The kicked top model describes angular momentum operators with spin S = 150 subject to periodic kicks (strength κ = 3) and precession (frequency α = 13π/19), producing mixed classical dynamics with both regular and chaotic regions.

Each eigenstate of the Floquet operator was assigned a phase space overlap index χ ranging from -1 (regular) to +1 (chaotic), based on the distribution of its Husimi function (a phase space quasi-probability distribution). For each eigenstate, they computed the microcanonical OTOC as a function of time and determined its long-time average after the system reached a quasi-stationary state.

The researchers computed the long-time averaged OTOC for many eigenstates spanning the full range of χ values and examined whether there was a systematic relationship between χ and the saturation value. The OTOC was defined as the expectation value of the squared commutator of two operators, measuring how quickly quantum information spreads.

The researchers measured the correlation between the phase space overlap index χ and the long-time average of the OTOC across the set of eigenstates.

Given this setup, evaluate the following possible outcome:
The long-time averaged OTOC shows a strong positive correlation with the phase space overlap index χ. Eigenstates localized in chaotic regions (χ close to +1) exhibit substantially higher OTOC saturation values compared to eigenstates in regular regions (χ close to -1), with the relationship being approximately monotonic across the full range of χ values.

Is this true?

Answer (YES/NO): YES